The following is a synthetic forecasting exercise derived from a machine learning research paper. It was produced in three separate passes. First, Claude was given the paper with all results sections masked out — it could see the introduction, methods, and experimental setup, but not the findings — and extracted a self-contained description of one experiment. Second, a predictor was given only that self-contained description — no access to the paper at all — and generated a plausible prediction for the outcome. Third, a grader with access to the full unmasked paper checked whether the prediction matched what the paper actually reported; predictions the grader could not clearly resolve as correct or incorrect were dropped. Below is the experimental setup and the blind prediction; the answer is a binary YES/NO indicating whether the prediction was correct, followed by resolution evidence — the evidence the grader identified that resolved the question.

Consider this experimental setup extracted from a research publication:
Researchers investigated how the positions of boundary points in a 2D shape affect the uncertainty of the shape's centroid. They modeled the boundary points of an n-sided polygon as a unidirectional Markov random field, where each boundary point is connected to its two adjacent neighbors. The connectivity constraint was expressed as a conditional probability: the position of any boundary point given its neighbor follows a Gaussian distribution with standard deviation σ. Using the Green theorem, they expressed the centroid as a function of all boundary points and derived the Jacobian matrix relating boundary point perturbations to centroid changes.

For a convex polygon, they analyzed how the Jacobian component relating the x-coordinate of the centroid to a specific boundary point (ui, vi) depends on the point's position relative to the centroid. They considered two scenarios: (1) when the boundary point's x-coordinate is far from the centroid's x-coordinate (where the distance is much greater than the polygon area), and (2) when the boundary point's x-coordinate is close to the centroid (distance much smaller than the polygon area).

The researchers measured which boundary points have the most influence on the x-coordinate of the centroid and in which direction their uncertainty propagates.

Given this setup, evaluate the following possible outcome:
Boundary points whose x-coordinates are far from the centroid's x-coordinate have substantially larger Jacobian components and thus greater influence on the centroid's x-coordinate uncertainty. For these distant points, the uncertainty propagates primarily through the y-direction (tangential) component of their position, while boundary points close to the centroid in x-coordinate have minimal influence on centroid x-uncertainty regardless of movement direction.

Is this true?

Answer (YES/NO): NO